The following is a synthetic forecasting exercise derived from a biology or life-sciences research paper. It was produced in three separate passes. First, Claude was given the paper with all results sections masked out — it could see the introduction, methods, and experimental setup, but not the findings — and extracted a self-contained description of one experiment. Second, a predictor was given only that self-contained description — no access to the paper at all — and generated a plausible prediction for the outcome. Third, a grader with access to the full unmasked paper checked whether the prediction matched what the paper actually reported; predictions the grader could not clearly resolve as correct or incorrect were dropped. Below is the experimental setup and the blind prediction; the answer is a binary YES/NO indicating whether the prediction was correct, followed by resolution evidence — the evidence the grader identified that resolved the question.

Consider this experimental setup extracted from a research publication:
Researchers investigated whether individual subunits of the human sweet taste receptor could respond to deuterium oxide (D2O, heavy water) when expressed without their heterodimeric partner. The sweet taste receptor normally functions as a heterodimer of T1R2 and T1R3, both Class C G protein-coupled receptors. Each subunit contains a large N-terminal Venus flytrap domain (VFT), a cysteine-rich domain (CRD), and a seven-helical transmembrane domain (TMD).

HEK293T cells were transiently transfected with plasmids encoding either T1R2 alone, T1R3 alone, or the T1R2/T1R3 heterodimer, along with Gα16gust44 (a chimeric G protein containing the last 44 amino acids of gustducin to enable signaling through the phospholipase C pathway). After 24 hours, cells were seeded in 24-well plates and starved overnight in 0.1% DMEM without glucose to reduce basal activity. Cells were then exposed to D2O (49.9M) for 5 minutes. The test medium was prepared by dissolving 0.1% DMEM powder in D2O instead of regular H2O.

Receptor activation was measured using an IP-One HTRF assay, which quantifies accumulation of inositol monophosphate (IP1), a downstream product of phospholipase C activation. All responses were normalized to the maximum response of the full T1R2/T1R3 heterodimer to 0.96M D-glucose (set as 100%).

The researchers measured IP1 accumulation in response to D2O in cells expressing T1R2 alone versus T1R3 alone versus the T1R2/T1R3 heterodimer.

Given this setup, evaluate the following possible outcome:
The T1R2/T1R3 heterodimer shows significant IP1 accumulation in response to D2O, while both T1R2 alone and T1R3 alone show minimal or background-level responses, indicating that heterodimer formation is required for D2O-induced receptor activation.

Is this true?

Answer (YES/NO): NO